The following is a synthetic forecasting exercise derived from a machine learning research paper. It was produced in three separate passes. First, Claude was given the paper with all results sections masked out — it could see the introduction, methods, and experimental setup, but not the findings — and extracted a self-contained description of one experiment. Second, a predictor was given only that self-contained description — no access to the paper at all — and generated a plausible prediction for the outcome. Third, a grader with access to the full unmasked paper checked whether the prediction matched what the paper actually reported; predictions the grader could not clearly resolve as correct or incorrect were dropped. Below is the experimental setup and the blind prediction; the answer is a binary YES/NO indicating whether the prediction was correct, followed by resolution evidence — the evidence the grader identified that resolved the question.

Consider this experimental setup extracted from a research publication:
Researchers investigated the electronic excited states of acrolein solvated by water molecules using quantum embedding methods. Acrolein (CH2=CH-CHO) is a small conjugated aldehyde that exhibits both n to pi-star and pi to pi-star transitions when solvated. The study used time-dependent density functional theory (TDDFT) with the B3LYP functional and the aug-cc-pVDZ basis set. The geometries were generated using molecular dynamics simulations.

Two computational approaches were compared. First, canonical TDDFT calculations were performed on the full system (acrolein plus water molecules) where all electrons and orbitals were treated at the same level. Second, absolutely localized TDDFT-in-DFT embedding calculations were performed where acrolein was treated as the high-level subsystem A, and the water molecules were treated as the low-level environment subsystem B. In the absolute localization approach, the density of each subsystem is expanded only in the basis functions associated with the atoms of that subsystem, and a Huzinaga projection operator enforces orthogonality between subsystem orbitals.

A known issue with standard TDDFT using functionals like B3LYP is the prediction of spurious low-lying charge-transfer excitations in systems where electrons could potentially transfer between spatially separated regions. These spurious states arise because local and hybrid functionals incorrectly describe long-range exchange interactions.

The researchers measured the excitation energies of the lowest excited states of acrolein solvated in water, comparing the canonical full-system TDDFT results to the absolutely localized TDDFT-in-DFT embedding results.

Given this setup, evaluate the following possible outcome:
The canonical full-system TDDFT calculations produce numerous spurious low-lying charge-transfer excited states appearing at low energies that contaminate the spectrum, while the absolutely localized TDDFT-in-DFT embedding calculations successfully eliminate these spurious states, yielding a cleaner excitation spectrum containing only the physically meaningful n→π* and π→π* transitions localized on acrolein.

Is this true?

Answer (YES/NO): YES